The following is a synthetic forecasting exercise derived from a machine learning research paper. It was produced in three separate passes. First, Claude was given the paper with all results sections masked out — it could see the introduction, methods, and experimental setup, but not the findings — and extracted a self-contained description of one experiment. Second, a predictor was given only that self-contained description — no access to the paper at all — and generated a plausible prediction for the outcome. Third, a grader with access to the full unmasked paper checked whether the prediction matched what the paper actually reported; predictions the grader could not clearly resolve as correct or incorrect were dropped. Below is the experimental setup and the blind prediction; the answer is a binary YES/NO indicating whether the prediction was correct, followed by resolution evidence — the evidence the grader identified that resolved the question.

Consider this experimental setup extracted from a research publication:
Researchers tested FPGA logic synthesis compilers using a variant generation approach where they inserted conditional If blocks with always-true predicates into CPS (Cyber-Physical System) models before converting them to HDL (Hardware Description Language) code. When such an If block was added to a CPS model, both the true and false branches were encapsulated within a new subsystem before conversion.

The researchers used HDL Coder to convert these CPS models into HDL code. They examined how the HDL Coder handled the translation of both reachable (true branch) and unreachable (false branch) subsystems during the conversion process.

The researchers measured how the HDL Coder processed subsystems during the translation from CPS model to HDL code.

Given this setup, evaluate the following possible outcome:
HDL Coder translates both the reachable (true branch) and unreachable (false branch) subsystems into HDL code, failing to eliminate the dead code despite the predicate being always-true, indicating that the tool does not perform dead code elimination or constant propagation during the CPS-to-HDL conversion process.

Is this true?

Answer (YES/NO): YES